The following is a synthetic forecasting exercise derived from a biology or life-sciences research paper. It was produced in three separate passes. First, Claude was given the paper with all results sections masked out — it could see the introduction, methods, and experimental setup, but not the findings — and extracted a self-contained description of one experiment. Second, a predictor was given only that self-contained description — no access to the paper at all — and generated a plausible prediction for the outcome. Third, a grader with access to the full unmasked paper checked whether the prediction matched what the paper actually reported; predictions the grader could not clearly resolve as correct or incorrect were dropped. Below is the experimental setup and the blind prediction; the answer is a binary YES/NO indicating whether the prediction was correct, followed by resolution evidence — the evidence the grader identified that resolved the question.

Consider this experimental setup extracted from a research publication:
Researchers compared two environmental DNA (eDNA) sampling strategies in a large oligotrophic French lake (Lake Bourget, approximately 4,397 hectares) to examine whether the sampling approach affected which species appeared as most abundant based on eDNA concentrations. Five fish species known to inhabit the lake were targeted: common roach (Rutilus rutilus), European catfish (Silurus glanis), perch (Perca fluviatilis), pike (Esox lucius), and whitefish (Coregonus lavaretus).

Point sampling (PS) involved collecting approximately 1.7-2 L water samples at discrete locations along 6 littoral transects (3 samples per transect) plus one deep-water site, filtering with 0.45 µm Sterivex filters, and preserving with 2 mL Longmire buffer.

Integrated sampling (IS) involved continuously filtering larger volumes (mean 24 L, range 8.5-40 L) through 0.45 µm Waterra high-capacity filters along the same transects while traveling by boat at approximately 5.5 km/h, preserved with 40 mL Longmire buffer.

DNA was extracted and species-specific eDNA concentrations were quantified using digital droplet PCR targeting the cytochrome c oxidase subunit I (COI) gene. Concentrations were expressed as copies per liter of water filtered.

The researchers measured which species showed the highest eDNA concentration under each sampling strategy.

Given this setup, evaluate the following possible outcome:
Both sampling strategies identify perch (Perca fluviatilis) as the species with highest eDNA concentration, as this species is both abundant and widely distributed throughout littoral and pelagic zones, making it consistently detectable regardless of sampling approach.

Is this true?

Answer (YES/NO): NO